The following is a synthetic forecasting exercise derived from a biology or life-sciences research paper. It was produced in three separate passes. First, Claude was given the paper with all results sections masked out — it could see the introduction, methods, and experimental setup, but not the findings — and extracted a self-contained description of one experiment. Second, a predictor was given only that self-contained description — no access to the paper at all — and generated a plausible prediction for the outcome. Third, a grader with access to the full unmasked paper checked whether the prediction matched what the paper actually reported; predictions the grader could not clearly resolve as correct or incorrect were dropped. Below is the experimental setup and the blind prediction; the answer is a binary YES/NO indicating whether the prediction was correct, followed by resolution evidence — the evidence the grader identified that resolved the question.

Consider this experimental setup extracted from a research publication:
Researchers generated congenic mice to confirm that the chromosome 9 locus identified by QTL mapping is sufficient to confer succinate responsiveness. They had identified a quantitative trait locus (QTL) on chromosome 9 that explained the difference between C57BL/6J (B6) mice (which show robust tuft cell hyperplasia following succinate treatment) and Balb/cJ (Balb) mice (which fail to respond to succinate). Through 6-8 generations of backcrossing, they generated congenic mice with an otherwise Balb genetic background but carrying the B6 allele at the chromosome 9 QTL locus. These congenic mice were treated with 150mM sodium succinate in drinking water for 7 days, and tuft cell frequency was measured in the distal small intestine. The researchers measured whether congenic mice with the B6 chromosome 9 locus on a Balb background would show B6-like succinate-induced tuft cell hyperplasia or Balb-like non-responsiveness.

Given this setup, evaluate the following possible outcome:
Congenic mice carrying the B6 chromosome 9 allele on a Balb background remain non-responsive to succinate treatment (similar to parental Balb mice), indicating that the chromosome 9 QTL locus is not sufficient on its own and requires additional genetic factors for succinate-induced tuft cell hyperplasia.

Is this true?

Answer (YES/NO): NO